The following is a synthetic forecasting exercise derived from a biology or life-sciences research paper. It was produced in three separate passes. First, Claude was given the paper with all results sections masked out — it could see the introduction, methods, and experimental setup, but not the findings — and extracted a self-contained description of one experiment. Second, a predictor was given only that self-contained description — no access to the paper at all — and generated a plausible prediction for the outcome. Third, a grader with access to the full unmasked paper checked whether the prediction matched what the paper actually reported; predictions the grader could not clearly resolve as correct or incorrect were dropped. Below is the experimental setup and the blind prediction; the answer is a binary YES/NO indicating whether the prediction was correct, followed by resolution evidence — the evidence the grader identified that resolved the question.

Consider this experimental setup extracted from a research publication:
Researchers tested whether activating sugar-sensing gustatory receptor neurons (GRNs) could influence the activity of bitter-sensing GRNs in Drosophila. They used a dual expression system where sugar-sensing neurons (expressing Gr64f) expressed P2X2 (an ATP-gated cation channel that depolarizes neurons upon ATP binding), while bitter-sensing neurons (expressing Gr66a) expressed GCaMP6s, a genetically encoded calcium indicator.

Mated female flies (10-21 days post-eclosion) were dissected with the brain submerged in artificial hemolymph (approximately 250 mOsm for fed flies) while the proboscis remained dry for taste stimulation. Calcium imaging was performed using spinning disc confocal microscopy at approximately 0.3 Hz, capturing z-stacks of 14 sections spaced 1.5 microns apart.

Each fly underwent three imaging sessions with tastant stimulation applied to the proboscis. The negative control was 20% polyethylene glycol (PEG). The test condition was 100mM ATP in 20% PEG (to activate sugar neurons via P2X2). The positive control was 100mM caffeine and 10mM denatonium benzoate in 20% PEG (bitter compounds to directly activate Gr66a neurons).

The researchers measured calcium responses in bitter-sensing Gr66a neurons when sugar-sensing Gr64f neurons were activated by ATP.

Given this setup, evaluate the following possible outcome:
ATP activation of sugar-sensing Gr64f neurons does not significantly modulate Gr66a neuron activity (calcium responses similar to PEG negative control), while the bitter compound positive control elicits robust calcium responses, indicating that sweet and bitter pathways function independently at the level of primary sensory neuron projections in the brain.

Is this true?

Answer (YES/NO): YES